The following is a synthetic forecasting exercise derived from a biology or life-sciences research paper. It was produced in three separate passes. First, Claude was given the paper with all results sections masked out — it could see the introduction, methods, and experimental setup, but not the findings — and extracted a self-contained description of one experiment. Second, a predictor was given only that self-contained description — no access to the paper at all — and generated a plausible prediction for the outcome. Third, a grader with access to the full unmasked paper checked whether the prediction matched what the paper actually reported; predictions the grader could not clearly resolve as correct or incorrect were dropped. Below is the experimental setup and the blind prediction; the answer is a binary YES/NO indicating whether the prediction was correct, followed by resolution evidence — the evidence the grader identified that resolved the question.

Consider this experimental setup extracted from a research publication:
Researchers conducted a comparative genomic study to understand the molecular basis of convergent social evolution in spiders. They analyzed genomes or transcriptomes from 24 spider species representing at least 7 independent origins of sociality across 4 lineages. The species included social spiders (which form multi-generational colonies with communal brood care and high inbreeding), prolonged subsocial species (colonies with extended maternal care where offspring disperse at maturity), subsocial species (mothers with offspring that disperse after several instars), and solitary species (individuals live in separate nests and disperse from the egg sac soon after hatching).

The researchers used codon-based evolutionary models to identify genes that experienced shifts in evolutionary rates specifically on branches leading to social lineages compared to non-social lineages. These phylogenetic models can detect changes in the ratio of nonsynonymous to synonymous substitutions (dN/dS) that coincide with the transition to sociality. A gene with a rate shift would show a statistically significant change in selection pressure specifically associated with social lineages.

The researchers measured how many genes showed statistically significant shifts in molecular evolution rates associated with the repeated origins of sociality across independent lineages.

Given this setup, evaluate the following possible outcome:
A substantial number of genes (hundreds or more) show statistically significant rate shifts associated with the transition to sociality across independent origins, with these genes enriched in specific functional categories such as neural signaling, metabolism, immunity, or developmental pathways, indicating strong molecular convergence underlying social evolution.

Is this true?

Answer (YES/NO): YES